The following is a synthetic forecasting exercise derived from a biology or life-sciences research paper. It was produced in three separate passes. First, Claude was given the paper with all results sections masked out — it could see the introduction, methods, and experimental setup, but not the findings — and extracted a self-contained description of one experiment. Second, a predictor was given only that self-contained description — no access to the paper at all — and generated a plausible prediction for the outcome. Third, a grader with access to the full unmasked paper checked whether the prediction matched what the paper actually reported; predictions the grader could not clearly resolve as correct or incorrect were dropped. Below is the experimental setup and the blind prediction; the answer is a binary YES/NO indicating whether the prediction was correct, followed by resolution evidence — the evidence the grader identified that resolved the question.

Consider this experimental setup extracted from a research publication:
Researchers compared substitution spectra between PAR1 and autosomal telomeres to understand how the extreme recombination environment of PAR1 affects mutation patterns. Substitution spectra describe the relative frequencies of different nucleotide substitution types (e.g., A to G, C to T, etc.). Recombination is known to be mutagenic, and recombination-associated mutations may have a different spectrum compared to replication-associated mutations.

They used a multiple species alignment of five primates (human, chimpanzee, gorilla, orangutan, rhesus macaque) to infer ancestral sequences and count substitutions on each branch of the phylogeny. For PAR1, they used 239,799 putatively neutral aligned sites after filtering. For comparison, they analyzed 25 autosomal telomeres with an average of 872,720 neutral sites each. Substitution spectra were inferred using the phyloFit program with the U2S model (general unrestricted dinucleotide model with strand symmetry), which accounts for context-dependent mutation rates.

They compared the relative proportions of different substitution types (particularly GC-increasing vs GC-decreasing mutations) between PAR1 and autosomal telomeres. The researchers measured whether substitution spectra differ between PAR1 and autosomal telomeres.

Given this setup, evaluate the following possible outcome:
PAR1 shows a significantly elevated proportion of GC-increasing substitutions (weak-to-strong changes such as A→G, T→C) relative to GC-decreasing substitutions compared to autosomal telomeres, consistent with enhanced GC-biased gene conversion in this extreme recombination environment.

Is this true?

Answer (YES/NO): YES